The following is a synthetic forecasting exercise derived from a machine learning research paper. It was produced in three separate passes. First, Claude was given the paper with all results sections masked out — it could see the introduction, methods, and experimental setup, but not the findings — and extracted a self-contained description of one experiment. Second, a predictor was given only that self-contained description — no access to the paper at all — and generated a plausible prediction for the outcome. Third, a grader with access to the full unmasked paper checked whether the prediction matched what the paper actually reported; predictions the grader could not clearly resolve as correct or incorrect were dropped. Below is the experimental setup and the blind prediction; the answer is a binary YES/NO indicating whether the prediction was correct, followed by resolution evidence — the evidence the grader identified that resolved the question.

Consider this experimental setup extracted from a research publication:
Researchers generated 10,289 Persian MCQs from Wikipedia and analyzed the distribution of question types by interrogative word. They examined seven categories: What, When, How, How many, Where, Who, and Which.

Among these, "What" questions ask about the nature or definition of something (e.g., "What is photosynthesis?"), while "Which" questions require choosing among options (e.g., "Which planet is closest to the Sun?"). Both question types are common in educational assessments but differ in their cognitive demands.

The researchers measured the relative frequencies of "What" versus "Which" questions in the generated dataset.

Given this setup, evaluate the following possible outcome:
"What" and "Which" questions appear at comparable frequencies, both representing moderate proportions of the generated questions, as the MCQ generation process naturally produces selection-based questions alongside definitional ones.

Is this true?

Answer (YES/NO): YES